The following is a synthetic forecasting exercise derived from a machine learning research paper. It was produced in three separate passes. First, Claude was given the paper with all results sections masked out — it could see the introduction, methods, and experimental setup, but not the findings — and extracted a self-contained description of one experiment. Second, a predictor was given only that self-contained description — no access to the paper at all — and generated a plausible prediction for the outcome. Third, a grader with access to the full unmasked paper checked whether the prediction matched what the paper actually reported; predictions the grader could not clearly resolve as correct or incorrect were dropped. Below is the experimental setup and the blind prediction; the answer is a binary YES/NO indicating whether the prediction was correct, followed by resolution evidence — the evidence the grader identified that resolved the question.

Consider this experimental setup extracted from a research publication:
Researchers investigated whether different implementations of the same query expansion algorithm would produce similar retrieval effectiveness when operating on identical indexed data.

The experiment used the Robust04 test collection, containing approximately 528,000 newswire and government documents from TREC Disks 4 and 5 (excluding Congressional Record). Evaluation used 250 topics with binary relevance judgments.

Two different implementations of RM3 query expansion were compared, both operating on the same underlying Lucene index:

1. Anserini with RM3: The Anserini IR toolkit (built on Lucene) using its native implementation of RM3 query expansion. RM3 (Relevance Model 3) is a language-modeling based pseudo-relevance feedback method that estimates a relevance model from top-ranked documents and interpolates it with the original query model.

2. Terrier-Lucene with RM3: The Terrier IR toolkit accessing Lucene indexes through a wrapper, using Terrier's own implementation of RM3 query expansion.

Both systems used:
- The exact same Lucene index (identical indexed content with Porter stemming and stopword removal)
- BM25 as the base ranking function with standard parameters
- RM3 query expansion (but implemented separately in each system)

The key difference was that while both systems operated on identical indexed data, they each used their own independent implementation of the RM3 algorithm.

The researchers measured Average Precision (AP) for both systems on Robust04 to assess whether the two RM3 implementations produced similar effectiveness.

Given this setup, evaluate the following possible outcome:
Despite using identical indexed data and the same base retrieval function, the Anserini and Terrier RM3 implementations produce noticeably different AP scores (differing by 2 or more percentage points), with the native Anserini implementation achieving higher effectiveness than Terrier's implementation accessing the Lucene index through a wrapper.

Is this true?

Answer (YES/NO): NO